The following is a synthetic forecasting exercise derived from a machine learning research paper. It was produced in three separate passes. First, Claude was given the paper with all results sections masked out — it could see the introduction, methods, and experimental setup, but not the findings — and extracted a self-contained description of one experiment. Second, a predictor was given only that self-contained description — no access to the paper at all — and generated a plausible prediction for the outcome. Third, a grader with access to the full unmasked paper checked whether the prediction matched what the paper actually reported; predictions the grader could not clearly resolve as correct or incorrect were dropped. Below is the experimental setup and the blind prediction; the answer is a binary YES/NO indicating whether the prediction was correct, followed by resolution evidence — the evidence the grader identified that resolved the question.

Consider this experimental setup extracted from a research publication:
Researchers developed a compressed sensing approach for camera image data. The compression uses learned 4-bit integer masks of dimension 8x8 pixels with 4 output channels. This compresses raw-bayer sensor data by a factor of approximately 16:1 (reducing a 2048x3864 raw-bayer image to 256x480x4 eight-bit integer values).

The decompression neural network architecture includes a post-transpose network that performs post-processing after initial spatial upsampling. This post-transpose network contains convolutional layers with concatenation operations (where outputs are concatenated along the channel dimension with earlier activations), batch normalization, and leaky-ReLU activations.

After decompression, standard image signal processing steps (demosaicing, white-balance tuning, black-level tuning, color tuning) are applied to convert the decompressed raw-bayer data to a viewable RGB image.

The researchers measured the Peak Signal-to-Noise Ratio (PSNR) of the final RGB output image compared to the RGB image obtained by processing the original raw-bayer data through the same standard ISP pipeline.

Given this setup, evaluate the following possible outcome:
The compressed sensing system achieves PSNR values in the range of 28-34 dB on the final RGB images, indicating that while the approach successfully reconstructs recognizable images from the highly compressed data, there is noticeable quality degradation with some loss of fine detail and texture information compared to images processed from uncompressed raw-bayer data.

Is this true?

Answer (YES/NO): NO